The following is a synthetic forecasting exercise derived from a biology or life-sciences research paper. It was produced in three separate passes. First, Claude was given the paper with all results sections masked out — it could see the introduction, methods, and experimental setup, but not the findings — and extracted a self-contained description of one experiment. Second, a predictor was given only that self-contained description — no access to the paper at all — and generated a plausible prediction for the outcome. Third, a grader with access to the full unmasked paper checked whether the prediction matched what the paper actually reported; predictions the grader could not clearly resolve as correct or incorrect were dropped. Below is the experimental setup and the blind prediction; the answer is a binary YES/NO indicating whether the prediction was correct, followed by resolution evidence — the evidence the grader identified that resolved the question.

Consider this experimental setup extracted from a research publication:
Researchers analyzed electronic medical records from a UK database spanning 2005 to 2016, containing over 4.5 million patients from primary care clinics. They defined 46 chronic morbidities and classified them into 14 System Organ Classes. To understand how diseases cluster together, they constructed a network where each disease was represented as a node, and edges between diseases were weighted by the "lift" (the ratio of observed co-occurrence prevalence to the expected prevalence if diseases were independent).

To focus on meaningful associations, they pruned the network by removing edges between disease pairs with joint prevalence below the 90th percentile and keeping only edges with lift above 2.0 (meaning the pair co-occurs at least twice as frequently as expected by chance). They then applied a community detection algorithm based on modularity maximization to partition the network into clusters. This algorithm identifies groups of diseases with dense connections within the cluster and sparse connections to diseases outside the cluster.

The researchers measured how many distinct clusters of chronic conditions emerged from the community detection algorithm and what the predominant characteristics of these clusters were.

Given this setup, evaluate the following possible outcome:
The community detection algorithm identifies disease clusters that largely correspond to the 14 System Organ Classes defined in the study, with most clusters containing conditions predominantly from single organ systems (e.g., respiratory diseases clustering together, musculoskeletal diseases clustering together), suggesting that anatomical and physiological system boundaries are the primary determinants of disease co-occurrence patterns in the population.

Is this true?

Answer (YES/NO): NO